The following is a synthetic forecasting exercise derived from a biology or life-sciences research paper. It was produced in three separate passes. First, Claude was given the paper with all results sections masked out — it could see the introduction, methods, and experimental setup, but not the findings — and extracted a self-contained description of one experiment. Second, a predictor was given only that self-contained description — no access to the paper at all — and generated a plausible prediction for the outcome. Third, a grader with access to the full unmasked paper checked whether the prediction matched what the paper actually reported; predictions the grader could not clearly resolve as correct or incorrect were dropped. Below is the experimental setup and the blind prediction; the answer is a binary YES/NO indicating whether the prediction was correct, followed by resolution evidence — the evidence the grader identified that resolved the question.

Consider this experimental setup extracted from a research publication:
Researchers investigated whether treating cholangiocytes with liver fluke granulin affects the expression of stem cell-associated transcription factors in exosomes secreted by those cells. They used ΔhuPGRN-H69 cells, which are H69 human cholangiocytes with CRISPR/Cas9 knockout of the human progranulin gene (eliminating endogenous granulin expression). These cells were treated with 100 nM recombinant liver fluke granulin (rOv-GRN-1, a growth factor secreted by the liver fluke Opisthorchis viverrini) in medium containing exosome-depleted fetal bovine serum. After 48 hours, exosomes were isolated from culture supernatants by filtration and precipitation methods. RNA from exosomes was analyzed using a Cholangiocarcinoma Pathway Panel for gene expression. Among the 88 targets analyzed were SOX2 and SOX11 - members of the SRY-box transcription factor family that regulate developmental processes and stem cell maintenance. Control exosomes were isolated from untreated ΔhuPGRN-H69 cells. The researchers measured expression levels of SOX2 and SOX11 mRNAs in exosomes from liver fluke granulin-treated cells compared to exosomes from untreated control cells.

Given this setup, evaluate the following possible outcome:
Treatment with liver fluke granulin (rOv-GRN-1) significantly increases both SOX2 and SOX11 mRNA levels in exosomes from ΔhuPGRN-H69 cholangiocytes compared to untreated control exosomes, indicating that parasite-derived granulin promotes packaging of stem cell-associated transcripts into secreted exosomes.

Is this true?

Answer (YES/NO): NO